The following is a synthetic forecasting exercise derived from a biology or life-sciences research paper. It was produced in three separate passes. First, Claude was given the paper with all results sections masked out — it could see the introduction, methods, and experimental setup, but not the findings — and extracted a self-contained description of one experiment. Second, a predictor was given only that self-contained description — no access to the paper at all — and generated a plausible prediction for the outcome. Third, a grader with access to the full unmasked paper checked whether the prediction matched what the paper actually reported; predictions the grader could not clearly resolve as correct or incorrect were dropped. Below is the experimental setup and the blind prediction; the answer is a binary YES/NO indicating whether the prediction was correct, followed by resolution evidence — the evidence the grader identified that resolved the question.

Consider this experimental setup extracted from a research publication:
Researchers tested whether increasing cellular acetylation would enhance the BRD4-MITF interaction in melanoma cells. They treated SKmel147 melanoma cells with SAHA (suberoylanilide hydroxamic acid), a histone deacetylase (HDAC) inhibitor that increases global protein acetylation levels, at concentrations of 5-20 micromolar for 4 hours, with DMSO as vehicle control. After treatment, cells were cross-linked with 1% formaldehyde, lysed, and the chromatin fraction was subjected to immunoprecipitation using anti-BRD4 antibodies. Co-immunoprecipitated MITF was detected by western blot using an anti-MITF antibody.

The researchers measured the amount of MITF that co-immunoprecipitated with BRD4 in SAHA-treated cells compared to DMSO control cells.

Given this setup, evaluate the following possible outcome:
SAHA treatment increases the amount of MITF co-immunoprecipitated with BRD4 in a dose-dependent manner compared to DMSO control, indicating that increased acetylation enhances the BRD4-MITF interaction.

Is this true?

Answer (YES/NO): YES